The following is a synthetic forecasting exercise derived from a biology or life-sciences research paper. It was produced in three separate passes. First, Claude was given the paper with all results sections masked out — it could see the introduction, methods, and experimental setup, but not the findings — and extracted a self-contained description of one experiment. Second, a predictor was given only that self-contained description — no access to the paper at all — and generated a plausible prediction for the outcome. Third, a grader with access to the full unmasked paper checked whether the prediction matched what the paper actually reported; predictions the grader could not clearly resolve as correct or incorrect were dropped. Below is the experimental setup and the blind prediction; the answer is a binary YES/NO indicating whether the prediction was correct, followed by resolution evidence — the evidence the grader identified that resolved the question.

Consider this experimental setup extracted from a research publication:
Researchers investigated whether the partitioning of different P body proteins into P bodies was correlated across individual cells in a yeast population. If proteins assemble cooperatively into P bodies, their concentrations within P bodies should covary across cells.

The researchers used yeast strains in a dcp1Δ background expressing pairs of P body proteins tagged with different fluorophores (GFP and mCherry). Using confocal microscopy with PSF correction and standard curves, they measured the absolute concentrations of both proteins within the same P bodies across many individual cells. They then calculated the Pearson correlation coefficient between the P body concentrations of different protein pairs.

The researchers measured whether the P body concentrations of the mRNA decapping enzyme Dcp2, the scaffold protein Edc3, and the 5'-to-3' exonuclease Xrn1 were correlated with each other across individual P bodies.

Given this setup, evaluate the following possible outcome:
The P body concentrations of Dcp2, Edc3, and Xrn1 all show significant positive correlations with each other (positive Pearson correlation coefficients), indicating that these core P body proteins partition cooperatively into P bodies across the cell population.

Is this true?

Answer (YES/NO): YES